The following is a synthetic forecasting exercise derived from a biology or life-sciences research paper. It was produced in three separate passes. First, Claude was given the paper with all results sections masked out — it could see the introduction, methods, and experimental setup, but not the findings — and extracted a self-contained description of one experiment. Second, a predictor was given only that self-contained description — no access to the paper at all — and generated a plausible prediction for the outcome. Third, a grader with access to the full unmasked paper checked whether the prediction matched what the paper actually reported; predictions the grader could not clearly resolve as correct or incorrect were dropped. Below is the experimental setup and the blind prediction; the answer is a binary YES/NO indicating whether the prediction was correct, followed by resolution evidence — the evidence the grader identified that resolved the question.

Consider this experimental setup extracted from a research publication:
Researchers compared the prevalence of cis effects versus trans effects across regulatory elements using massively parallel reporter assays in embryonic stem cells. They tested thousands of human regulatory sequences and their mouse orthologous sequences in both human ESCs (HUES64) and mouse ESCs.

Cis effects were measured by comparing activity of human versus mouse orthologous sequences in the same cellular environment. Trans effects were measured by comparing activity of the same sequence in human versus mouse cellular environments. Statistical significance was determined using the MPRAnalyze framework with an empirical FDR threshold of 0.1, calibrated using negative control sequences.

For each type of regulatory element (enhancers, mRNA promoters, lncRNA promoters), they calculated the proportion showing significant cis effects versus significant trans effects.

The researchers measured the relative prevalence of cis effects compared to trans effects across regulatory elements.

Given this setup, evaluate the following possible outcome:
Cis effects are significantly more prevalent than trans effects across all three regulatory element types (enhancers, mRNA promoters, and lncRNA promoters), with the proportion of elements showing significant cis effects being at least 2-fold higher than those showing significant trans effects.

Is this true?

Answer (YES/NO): YES